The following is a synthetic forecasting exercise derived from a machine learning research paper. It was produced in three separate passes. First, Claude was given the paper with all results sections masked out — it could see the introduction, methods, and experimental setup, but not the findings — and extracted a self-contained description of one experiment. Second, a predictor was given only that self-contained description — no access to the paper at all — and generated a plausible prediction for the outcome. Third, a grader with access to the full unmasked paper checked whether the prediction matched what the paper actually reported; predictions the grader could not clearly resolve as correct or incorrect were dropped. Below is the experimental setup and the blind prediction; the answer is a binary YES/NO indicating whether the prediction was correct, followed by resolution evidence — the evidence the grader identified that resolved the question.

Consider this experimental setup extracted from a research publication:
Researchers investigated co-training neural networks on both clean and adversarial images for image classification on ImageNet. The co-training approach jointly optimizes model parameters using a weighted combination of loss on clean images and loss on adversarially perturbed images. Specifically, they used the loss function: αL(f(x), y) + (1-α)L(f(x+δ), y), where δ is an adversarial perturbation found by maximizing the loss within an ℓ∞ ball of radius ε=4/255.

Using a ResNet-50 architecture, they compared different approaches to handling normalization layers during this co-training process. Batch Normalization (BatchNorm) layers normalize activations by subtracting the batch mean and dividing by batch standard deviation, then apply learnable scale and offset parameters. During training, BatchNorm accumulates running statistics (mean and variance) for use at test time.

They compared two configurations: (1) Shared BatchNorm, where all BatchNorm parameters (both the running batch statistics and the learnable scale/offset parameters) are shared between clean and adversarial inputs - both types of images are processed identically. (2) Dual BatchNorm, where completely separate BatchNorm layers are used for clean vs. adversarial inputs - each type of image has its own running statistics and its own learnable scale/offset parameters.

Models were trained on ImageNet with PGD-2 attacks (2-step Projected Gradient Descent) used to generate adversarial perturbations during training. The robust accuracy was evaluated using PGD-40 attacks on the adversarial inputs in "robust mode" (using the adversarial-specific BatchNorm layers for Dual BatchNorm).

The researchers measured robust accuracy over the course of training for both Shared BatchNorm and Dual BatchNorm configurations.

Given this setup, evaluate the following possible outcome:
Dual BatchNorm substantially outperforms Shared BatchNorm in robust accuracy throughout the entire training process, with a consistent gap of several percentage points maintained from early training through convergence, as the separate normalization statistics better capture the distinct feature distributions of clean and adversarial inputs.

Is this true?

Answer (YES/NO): NO